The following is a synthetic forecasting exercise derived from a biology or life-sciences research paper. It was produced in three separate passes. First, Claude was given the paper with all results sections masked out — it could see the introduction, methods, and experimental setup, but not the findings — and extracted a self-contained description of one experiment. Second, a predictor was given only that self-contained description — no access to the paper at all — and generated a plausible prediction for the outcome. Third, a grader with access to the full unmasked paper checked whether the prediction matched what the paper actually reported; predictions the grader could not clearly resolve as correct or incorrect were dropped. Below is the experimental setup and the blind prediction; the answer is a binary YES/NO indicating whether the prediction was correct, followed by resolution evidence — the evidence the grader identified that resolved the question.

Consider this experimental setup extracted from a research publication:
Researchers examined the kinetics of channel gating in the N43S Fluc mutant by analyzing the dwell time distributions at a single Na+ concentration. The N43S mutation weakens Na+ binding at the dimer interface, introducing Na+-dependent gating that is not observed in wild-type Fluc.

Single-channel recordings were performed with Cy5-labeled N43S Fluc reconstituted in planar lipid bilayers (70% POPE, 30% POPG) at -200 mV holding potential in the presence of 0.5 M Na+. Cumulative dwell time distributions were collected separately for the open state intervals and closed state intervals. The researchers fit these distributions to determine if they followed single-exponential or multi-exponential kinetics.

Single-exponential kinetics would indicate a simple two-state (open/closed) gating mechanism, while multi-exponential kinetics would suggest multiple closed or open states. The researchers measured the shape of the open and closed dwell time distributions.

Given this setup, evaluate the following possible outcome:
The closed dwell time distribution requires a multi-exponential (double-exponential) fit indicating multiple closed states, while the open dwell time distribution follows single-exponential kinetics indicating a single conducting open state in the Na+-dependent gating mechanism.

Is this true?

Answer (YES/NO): NO